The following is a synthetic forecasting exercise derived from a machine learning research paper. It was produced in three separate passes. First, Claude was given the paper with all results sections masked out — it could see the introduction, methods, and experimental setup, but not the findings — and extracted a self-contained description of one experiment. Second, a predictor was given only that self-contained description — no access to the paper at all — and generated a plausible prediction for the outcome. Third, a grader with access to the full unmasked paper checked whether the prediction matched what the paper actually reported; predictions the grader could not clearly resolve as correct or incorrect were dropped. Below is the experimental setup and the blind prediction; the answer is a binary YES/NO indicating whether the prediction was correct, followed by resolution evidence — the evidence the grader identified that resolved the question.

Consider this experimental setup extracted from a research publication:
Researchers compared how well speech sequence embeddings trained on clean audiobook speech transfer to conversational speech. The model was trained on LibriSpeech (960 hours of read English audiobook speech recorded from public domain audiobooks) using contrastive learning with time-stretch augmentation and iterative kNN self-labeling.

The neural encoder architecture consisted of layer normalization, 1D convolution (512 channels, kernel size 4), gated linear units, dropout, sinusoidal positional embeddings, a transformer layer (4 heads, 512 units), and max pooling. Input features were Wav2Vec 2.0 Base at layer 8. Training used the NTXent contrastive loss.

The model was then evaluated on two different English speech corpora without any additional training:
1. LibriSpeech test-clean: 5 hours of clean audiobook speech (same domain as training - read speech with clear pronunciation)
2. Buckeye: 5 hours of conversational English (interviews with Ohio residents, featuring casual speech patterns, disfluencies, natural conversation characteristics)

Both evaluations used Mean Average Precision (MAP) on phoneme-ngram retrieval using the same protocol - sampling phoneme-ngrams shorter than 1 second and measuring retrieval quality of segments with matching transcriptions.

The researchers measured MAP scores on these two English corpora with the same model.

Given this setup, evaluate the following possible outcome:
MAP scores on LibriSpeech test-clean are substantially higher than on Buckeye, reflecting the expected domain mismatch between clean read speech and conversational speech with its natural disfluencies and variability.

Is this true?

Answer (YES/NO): YES